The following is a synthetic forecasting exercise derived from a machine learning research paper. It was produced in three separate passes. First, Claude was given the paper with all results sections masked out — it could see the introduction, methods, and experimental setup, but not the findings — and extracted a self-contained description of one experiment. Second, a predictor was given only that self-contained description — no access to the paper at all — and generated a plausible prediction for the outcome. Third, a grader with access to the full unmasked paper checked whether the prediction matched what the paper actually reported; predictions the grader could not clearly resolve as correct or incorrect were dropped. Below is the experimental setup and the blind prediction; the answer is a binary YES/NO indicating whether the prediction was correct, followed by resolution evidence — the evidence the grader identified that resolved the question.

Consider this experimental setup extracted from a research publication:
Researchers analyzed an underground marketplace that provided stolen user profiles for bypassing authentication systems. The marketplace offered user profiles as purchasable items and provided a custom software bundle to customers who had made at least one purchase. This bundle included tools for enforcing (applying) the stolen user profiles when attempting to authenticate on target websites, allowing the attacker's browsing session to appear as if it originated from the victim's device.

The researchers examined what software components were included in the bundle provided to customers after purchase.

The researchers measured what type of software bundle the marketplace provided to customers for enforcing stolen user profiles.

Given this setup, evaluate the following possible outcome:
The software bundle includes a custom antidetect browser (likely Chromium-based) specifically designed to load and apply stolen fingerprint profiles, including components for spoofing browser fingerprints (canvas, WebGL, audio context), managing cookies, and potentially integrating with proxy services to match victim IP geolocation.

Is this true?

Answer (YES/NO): YES